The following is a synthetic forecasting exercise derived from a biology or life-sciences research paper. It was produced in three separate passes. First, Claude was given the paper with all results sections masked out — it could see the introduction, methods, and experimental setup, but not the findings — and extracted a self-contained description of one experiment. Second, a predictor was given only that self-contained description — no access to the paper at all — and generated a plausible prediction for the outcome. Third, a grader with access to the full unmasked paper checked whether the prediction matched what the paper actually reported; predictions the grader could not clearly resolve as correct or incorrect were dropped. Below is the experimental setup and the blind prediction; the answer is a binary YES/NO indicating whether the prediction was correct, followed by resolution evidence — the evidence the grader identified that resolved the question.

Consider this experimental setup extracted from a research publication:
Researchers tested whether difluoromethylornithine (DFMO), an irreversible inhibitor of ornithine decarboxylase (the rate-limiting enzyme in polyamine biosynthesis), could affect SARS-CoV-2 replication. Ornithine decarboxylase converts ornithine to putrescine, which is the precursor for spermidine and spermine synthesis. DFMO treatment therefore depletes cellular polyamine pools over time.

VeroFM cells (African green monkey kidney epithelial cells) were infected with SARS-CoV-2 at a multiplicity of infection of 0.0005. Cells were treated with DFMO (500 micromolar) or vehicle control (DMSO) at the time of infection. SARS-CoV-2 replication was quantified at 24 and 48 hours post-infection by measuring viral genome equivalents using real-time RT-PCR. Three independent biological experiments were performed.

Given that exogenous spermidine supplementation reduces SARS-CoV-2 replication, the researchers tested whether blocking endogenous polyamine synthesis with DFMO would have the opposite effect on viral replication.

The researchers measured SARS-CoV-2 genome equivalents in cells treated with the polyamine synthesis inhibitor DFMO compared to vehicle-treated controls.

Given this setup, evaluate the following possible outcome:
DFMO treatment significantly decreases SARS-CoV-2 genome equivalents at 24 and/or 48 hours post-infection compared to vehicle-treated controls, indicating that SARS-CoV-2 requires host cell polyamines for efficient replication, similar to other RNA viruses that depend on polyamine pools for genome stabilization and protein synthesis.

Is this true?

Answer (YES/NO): NO